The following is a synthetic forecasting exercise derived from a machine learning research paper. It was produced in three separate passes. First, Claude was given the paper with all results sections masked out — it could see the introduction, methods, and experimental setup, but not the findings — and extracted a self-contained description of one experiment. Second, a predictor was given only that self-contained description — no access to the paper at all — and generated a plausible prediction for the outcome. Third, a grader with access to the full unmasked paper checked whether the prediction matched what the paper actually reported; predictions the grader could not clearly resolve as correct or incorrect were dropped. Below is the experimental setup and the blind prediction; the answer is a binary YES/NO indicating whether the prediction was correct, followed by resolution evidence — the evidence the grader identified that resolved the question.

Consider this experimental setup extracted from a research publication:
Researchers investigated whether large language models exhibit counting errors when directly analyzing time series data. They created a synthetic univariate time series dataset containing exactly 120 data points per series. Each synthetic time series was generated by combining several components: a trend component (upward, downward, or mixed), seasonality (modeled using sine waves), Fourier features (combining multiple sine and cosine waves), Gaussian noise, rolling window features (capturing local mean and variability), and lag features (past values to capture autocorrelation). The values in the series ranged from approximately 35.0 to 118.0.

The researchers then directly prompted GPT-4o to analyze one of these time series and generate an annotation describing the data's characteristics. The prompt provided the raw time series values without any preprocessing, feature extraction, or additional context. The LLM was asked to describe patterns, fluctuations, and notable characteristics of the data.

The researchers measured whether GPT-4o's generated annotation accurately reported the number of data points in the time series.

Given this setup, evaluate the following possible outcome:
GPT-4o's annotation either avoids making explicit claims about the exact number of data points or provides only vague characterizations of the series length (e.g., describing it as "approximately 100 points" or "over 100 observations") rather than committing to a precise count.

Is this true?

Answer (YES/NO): NO